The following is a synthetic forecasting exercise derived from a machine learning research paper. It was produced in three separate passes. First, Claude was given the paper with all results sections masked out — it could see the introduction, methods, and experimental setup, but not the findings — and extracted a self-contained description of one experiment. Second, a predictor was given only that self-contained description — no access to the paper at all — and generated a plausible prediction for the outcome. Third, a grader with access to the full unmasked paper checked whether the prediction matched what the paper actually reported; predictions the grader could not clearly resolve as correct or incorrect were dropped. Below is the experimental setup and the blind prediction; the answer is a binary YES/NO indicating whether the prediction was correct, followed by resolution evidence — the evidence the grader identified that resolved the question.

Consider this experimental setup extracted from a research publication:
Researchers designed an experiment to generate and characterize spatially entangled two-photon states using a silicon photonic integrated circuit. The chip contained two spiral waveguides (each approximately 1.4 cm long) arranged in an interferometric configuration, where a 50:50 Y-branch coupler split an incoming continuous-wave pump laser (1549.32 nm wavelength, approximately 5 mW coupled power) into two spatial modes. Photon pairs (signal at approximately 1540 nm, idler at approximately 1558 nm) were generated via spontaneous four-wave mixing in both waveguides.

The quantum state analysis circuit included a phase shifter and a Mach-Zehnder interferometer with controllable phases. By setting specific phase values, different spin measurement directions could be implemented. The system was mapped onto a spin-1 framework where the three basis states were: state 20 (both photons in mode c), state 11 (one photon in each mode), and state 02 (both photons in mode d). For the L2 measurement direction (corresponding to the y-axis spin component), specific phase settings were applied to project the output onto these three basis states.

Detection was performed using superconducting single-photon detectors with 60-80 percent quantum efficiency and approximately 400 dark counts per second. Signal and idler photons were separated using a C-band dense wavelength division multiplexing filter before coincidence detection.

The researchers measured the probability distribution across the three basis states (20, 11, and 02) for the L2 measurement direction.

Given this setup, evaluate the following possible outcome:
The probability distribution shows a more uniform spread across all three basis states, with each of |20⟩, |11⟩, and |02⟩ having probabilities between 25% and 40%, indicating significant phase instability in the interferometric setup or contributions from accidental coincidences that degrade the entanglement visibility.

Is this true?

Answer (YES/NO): NO